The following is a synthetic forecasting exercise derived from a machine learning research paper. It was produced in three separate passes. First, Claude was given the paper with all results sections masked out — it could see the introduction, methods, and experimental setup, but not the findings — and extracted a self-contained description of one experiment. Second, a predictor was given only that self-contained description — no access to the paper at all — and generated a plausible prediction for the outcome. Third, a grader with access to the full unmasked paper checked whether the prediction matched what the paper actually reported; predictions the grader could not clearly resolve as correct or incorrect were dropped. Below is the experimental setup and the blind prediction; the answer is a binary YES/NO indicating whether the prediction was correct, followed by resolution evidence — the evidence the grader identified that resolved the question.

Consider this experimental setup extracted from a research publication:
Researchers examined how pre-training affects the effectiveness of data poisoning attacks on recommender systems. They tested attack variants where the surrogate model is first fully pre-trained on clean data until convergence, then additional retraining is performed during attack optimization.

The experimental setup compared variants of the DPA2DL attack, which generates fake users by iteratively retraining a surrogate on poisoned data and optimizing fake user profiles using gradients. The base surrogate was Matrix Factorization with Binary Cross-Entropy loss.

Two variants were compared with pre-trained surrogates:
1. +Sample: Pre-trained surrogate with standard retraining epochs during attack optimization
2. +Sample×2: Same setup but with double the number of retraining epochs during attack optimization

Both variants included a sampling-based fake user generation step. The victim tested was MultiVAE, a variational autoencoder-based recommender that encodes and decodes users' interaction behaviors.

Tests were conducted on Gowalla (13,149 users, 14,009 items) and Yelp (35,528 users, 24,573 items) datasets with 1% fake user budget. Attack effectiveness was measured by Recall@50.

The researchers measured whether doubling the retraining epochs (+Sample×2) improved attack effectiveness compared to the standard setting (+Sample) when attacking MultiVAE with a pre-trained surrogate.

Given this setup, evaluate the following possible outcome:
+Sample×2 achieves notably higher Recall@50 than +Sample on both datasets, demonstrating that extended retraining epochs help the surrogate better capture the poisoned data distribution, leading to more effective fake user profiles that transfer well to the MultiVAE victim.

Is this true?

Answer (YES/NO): NO